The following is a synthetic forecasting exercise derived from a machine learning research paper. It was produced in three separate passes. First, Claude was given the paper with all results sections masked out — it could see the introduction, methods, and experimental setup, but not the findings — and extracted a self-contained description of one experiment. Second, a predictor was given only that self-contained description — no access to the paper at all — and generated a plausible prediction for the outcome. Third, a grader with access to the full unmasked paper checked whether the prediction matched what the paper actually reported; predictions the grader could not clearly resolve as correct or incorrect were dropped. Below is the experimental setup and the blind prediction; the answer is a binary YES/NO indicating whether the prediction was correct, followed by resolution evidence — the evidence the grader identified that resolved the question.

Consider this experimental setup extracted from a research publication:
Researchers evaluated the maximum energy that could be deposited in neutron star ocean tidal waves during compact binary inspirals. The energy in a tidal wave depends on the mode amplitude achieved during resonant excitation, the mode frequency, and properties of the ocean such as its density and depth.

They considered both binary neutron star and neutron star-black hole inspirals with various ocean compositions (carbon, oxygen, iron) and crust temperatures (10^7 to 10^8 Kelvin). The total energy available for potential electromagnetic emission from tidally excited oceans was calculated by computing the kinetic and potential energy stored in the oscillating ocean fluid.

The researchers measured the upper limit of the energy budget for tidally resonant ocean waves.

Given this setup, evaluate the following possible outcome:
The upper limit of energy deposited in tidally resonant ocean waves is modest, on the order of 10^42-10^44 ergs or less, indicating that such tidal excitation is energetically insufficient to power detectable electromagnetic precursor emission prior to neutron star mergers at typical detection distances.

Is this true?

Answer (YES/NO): NO